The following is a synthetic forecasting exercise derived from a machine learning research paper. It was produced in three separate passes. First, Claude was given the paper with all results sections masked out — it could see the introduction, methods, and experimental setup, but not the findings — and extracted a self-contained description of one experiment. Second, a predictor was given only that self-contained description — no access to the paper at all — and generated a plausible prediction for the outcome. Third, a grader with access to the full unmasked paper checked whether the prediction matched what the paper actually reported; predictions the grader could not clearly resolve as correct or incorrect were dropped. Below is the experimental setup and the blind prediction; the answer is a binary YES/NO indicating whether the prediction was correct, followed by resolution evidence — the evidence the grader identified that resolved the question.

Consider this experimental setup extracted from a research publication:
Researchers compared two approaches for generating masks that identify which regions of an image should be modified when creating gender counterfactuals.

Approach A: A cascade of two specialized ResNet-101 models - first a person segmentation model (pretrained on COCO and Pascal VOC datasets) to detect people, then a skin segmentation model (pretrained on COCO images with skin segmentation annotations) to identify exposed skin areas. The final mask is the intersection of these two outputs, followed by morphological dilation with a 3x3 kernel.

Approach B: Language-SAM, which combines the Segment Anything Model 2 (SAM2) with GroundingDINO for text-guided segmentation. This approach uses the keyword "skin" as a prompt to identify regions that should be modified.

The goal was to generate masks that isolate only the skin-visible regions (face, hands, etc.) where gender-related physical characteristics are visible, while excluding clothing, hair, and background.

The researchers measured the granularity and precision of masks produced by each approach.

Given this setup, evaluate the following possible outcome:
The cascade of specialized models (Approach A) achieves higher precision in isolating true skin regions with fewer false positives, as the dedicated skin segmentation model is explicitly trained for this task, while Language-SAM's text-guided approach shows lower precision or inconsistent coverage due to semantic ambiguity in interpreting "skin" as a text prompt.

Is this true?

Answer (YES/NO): YES